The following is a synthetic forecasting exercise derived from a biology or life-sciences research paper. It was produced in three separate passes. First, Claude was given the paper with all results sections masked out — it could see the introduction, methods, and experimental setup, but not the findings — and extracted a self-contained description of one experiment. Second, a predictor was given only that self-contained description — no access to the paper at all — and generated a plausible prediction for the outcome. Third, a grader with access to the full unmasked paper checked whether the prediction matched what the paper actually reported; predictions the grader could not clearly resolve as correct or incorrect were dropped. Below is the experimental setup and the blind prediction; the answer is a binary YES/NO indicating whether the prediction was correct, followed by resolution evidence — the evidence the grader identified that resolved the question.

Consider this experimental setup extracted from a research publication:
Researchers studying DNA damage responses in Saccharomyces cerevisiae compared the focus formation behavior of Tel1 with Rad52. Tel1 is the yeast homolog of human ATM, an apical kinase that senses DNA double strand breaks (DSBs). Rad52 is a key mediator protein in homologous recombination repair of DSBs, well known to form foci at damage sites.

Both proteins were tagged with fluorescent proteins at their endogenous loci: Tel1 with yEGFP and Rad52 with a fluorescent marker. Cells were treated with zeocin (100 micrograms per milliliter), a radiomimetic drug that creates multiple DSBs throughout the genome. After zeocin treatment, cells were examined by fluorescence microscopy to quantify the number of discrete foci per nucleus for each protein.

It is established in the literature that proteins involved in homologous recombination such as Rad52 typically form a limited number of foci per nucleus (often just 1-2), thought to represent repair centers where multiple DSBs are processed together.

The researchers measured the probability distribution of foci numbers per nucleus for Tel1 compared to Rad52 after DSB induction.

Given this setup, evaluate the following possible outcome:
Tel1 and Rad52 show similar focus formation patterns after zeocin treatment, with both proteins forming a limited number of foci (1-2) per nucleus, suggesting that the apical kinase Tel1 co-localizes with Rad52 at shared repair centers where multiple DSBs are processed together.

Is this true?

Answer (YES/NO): NO